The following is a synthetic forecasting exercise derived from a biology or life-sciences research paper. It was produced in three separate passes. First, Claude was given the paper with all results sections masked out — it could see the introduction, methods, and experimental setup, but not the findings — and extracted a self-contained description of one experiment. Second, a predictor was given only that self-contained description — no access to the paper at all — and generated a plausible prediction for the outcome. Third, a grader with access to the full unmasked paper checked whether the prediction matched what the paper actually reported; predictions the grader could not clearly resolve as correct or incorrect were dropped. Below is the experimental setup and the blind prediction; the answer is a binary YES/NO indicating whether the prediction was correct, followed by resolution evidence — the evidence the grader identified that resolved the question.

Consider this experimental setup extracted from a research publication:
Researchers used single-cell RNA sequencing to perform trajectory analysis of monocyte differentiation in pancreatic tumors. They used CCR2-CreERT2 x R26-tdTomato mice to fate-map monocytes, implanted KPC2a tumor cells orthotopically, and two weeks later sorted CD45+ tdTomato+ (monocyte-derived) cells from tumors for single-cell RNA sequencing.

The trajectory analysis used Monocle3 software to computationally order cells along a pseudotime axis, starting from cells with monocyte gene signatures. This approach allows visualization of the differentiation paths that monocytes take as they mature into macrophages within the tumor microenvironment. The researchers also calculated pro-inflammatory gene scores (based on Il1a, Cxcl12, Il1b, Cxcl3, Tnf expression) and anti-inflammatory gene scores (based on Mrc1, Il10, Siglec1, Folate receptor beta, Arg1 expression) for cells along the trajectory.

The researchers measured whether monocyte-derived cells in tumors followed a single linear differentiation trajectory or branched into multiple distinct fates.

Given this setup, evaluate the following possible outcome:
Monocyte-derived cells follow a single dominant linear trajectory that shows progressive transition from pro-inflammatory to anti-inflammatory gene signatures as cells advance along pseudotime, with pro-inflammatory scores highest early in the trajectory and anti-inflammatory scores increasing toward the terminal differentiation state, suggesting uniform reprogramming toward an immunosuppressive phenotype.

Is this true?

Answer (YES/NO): NO